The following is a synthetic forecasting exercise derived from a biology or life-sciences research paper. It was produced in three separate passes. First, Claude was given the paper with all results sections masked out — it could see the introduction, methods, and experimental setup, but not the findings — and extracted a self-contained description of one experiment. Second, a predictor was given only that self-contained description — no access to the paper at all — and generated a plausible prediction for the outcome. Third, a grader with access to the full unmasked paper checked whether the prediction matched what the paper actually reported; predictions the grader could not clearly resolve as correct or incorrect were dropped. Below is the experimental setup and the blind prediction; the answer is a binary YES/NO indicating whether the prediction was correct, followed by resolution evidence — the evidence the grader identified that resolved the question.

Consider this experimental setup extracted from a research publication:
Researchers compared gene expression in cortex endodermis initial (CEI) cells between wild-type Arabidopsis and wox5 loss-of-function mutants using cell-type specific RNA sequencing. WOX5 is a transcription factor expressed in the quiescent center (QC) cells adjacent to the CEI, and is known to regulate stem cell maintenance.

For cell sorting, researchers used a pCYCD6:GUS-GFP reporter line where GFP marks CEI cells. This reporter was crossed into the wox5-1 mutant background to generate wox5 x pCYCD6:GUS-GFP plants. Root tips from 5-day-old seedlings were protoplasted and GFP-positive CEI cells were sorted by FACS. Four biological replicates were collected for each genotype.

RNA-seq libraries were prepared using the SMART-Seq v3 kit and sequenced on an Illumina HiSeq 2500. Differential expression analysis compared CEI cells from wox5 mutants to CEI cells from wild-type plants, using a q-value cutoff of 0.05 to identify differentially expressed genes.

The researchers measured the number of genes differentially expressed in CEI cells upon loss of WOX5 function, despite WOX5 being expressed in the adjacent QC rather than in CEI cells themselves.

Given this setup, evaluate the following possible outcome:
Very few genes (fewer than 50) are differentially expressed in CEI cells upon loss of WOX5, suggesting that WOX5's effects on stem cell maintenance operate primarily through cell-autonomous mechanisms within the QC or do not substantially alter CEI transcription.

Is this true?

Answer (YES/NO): NO